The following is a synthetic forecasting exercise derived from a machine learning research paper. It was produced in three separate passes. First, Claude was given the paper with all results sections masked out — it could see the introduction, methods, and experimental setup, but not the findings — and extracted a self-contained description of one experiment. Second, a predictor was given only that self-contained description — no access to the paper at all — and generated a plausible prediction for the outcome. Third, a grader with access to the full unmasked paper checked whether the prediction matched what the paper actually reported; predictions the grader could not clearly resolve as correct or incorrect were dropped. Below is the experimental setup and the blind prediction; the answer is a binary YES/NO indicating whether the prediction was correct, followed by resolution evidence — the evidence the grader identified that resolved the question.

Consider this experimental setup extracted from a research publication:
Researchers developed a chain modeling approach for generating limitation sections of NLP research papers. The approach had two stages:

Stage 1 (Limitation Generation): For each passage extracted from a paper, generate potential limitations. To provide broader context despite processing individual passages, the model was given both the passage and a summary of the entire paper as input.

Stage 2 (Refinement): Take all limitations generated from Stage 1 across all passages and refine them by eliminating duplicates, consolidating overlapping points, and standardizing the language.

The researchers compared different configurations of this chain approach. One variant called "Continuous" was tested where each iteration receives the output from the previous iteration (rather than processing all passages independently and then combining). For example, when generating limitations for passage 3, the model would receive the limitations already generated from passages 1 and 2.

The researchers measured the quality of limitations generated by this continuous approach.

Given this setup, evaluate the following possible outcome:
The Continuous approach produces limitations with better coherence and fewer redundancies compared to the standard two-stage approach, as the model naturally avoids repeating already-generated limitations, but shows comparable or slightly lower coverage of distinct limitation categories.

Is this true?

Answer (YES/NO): NO